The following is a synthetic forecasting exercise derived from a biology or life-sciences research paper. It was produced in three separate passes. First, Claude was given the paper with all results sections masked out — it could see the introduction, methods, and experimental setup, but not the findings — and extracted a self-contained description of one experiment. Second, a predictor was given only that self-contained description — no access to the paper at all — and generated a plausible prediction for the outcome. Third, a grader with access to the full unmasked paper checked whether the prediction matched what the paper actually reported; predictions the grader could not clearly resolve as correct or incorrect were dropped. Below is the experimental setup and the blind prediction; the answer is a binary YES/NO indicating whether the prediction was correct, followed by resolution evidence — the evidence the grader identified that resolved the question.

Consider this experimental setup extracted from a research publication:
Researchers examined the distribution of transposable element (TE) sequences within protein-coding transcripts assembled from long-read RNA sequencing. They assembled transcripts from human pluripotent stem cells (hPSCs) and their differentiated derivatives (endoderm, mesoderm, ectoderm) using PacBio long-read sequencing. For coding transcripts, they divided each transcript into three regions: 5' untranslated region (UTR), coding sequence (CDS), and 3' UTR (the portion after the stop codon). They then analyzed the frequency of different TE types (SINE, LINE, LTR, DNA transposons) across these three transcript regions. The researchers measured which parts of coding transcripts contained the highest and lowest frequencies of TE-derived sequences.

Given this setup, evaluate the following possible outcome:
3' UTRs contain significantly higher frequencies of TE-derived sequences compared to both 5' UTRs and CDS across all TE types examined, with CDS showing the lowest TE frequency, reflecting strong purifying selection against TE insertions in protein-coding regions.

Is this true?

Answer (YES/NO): NO